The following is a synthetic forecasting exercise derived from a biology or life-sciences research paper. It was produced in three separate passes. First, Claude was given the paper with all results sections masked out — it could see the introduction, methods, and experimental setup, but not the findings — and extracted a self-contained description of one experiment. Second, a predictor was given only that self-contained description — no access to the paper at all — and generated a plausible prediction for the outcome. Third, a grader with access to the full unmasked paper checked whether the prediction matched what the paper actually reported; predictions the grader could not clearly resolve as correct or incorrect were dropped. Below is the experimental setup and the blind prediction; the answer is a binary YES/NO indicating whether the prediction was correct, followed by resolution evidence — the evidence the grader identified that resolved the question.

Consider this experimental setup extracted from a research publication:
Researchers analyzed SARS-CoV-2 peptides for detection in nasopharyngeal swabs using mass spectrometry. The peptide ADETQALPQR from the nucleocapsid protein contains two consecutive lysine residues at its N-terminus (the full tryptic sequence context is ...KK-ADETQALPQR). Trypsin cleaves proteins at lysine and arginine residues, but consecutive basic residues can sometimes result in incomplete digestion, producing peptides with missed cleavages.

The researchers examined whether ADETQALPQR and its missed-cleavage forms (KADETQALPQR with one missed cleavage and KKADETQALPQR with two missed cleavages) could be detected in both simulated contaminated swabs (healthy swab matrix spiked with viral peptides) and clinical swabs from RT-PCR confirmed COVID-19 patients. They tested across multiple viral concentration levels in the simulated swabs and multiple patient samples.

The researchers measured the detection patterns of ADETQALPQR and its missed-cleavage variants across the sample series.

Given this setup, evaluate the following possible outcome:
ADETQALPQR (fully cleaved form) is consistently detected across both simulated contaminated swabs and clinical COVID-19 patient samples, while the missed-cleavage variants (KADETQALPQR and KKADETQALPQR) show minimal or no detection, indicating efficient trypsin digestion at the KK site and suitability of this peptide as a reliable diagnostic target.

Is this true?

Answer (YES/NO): NO